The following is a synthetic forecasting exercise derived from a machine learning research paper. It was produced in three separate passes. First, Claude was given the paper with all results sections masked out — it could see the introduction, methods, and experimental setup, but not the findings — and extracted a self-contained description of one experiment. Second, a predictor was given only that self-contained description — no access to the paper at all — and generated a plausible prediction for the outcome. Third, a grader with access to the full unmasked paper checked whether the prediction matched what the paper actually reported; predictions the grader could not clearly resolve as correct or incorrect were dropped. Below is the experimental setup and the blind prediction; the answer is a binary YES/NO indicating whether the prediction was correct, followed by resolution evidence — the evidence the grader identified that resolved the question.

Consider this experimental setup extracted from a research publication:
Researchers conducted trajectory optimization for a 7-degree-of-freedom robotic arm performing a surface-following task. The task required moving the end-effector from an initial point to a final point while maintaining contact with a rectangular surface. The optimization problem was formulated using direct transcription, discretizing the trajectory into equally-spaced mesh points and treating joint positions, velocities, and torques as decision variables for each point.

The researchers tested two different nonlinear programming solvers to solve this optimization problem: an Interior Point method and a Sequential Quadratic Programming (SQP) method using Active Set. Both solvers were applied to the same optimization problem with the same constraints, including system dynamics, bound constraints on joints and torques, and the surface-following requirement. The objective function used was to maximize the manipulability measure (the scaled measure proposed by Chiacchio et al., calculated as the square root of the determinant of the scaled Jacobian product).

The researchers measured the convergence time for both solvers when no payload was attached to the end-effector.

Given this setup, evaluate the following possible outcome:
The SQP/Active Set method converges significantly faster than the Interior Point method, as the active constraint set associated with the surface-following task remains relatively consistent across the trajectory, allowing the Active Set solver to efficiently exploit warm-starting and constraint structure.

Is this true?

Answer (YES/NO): NO